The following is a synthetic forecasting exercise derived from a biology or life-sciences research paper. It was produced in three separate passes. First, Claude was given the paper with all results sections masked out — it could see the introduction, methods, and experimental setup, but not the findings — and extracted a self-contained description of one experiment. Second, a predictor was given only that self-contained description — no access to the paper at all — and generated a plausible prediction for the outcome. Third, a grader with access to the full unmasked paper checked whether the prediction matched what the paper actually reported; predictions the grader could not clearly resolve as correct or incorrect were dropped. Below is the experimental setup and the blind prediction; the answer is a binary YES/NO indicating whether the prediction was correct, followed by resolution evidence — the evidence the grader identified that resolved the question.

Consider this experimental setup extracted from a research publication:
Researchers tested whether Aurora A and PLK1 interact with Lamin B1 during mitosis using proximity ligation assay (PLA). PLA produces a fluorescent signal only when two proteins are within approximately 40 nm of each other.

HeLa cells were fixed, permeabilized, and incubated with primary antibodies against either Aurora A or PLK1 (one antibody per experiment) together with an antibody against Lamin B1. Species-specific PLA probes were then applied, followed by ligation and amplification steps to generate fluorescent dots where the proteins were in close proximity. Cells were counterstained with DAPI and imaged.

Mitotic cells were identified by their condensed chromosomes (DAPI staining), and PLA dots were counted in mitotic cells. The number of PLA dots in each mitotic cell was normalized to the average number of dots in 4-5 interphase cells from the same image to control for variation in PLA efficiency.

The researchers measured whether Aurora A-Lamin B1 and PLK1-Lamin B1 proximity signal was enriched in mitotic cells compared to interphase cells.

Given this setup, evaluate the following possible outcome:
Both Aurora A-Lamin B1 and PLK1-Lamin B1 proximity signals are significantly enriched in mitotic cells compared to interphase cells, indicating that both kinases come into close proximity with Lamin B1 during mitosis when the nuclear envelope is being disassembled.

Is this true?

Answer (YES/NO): YES